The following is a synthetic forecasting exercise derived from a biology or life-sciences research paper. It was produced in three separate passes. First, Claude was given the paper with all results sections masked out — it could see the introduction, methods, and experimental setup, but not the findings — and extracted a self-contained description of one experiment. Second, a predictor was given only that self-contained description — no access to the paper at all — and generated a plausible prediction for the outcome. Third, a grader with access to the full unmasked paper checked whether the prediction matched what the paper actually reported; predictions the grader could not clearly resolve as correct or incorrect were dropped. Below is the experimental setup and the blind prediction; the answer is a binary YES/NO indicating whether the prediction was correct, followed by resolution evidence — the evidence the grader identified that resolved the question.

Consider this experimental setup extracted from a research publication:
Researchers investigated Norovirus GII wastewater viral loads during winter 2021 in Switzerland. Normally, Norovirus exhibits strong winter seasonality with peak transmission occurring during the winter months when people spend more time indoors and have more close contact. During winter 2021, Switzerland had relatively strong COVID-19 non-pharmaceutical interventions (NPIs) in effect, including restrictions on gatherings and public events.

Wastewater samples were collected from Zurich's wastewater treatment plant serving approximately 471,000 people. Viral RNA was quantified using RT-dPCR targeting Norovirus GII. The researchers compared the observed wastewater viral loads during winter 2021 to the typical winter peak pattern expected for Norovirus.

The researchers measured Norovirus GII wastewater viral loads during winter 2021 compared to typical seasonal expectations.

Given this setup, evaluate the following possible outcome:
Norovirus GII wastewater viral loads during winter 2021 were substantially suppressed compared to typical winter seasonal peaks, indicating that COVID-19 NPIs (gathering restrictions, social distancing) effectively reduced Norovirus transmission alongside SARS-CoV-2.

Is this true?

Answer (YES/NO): YES